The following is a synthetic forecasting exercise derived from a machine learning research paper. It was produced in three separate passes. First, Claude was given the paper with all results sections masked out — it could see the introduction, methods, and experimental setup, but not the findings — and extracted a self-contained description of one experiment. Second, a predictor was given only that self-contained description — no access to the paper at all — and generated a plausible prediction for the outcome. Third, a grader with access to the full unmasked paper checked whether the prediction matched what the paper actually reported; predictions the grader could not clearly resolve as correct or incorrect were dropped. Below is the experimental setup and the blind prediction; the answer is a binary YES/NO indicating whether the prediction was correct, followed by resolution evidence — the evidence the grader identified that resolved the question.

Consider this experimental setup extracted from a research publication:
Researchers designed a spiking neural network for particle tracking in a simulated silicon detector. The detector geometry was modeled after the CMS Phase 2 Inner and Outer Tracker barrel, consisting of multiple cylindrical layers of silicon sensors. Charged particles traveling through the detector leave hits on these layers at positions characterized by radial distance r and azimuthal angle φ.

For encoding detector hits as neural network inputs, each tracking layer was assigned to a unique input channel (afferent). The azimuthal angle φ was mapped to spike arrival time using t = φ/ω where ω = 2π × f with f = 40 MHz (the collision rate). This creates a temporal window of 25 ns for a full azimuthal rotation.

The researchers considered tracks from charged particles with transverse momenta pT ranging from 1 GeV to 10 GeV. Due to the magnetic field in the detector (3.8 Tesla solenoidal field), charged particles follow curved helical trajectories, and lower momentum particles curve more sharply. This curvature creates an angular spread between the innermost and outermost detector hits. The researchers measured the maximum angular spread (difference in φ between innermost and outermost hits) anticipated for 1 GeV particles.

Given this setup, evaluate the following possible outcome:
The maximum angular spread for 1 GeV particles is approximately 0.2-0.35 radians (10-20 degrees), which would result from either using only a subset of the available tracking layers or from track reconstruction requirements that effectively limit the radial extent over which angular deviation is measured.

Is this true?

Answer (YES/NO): NO